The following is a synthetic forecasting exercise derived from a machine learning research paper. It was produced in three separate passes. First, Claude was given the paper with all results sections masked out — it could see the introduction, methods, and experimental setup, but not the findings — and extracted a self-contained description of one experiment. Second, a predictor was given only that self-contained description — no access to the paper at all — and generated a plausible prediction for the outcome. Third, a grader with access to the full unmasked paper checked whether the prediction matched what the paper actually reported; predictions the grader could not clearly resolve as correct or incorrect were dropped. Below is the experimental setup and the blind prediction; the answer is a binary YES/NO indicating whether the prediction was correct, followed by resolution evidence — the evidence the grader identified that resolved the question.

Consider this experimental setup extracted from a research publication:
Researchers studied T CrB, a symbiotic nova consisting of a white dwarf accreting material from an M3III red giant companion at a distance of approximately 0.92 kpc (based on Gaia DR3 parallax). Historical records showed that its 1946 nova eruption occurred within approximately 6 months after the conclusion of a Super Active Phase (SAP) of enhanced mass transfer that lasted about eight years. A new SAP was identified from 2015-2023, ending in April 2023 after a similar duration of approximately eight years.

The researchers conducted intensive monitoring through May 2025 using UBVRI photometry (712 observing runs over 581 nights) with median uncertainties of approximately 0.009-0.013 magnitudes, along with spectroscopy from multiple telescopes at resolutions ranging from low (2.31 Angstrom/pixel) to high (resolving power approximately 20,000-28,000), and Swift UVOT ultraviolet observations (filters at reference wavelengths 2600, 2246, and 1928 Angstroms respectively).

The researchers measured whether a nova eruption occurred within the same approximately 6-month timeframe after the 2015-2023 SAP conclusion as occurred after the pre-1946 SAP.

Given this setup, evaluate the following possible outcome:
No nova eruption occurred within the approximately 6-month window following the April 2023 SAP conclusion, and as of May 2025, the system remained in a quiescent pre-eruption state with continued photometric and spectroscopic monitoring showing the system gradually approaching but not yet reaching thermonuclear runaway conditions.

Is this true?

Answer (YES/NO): YES